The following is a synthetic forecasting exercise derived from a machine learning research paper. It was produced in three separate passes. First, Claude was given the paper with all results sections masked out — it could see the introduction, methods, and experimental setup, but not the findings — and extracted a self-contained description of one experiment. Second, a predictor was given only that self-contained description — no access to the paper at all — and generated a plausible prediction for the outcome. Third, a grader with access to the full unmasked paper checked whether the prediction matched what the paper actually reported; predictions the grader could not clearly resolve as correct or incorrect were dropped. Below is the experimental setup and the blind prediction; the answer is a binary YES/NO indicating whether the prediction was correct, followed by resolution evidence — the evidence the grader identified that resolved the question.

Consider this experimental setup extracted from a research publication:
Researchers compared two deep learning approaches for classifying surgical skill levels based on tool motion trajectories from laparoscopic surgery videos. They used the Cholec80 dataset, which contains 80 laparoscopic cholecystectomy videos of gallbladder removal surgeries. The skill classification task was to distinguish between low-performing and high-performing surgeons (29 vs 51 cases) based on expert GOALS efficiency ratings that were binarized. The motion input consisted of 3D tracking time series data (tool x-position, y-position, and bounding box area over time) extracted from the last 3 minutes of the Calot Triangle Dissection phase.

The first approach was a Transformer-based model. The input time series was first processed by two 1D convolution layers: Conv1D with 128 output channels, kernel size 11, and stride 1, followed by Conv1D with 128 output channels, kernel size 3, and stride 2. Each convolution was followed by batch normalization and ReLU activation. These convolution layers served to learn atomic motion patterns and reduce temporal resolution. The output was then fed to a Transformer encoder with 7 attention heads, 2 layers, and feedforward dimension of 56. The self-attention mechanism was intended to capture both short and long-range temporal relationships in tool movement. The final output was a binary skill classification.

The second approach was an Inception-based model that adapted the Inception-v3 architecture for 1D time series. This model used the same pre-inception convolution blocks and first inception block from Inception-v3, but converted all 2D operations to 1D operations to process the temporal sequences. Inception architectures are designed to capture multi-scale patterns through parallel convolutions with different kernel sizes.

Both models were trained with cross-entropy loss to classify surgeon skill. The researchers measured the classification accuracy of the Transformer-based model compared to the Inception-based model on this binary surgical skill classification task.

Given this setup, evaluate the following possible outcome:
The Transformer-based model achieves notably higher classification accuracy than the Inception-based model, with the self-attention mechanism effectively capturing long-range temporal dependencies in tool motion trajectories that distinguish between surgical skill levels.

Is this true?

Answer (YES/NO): YES